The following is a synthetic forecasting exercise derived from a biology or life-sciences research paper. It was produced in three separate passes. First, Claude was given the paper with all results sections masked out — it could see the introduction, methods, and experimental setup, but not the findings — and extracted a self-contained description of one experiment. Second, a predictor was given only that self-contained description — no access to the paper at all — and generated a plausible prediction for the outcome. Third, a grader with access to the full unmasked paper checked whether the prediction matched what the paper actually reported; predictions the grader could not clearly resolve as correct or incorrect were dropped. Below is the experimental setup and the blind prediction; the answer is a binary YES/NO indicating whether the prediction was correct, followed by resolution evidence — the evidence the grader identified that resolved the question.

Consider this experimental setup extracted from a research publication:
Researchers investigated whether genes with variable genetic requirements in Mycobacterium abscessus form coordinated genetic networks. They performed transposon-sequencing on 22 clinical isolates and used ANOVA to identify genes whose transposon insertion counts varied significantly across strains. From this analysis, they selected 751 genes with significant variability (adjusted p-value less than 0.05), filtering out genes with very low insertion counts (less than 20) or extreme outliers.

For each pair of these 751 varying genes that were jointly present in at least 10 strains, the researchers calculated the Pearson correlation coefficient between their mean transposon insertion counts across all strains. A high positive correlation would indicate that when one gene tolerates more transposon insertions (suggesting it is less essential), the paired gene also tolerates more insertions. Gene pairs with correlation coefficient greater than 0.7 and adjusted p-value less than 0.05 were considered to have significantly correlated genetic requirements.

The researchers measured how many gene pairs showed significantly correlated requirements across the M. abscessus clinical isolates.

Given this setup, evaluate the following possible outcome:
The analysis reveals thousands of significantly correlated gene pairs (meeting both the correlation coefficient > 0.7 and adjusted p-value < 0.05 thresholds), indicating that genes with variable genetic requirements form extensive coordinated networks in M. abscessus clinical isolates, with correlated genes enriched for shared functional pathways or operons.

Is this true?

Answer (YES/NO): YES